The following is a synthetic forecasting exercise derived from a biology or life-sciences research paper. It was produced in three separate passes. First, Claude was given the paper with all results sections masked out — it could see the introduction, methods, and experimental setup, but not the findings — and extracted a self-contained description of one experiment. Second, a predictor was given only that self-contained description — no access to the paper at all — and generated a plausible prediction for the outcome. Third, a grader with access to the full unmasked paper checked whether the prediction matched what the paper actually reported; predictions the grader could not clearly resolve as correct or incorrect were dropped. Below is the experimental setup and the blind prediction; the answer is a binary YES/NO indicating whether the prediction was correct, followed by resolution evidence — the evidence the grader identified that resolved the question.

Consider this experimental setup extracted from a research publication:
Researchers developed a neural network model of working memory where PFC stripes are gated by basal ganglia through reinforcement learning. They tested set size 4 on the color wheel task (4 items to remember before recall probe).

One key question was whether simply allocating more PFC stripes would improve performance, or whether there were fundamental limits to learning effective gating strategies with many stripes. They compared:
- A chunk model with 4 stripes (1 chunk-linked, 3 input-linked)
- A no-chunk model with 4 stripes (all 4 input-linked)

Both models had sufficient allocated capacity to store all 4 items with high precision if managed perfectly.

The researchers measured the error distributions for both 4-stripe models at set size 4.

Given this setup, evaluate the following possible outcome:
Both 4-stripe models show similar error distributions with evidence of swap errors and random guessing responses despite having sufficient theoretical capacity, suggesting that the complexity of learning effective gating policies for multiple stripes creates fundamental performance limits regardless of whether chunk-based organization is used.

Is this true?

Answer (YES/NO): NO